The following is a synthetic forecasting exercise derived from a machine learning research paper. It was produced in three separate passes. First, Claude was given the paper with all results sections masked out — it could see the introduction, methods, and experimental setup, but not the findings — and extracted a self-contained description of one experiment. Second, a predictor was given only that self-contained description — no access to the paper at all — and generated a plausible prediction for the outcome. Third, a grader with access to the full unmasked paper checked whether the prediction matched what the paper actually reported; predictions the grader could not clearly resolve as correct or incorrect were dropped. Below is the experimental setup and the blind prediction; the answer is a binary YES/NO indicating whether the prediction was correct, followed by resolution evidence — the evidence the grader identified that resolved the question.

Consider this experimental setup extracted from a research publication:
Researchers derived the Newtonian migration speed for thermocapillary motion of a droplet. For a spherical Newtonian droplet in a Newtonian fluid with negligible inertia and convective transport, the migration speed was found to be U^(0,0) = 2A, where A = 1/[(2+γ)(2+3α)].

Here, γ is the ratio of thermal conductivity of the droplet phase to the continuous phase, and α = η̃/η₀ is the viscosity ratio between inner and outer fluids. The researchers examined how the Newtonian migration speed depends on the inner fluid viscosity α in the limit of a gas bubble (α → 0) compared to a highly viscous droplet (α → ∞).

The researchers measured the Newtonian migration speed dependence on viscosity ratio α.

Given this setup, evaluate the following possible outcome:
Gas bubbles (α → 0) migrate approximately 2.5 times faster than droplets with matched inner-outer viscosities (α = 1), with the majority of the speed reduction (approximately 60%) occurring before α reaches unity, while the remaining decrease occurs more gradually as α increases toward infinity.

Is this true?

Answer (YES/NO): YES